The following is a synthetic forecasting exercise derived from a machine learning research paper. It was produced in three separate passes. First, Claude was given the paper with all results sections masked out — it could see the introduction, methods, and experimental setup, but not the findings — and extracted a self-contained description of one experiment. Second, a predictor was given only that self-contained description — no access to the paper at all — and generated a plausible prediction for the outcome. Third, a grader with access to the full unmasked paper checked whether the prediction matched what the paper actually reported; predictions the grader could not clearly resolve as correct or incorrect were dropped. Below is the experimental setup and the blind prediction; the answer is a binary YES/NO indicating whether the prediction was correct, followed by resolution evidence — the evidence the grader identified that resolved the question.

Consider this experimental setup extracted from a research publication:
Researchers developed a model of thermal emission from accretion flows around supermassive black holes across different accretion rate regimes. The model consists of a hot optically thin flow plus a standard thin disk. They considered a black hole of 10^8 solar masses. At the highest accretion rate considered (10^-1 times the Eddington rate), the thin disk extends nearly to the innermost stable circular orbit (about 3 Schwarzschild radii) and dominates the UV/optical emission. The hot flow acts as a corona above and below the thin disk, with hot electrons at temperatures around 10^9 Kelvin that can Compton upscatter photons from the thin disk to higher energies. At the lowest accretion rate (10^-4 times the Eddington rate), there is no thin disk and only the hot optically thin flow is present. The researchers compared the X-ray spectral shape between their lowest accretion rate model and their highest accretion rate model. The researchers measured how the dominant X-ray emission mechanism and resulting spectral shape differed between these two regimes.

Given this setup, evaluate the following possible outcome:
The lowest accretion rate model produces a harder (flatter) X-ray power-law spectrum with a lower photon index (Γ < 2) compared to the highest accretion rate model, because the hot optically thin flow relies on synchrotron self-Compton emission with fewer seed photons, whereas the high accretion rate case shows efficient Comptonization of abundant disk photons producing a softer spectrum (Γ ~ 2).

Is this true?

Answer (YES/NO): NO